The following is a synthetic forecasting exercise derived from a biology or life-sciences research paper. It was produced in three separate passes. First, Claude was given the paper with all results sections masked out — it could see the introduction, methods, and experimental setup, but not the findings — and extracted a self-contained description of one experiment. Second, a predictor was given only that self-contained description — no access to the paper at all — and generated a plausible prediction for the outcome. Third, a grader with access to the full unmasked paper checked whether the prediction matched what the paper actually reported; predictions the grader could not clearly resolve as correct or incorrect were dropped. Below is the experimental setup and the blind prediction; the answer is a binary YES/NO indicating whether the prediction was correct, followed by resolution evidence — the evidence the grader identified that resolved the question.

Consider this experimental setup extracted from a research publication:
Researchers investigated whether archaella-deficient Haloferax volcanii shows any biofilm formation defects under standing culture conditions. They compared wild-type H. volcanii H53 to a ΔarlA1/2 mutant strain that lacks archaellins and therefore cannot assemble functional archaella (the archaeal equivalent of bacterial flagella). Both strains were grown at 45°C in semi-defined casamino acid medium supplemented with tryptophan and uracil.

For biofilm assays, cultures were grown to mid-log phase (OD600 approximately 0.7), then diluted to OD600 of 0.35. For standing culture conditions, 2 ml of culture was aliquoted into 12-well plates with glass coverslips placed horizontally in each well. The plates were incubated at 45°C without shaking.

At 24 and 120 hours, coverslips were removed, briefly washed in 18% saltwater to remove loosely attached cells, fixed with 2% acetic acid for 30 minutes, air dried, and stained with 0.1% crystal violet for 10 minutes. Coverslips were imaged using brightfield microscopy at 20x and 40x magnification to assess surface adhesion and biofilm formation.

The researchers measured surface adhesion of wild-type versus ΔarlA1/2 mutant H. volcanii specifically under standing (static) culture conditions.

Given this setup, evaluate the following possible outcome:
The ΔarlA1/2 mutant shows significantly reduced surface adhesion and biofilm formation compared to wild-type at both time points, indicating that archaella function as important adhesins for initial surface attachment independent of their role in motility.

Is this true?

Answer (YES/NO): NO